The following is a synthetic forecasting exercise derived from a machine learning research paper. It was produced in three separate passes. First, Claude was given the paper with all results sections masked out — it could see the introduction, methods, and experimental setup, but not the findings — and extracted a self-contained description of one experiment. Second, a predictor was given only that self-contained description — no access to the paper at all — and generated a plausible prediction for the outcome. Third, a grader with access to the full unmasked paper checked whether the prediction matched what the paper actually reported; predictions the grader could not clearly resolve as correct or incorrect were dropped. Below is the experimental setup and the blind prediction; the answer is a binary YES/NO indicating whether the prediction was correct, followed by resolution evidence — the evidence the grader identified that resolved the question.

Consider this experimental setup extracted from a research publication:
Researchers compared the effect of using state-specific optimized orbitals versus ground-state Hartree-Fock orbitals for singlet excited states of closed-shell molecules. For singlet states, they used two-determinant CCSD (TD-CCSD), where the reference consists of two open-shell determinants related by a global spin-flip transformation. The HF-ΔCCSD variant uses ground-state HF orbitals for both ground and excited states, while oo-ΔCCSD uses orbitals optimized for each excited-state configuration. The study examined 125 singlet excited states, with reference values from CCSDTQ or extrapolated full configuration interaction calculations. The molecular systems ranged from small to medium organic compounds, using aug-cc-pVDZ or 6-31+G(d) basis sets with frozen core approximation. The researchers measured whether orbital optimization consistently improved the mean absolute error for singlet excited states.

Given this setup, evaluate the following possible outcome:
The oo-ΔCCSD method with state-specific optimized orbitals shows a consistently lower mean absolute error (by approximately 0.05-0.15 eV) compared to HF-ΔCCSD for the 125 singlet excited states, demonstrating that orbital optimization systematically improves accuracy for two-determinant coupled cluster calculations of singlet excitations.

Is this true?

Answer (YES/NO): NO